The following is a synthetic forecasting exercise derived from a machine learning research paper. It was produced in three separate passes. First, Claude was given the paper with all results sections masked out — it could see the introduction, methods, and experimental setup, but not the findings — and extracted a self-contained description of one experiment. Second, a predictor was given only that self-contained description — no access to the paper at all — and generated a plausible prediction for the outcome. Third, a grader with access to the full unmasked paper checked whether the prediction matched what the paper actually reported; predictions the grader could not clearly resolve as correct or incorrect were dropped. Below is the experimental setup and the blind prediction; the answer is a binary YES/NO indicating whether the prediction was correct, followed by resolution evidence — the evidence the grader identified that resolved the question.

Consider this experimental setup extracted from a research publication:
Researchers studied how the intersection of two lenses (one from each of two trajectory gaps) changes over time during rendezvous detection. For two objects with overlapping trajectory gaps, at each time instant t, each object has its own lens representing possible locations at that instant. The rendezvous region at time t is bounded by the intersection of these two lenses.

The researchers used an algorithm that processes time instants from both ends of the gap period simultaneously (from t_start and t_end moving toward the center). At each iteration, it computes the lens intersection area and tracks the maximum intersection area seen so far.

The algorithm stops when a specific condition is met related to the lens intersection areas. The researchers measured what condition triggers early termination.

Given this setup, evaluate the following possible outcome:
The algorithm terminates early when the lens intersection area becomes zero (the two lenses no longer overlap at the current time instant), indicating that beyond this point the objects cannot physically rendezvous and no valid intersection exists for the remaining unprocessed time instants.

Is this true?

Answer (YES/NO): NO